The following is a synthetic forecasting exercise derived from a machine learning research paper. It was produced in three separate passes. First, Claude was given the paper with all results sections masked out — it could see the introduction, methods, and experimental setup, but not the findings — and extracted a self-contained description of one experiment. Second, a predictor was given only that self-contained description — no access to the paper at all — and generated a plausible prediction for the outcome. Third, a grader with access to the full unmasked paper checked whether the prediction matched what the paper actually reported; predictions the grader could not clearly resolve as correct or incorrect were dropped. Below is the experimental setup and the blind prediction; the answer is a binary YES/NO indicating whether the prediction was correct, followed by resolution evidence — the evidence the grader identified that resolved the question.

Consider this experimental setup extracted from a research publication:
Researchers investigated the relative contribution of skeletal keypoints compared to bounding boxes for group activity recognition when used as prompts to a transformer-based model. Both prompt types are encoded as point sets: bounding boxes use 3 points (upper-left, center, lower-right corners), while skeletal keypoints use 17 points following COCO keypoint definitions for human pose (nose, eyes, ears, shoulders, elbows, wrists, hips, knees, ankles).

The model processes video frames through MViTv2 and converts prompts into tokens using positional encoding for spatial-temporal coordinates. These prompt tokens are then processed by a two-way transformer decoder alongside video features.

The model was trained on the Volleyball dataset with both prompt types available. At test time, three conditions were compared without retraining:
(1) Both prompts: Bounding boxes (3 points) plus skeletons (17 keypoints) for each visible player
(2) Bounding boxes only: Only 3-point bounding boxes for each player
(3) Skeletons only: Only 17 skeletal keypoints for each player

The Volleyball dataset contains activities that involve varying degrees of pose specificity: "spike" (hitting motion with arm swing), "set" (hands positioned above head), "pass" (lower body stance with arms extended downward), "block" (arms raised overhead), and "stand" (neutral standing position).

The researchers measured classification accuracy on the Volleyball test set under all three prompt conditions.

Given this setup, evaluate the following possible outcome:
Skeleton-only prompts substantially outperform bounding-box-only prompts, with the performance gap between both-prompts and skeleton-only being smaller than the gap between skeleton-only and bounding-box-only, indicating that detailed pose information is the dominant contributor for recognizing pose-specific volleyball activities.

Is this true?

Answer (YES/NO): YES